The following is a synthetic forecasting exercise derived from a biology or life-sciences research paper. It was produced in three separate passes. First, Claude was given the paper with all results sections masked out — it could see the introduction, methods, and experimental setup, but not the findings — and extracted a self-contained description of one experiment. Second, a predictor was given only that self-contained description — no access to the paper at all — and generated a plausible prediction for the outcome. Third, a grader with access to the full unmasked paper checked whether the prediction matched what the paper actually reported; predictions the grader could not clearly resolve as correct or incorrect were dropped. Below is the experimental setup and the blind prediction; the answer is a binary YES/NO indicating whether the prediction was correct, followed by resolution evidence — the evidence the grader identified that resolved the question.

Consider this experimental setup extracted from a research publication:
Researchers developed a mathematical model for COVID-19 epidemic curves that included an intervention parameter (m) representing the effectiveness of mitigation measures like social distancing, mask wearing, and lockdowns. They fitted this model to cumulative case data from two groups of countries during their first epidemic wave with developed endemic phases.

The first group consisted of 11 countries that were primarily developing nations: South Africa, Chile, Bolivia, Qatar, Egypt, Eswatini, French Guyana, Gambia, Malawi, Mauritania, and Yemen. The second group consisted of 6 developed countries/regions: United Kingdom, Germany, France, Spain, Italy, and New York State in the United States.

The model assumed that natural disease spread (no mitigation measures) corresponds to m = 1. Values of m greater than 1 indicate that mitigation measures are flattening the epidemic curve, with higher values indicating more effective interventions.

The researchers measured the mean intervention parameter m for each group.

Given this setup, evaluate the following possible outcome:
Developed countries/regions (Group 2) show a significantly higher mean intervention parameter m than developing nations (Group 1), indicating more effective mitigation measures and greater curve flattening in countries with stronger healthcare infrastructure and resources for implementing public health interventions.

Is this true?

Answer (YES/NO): YES